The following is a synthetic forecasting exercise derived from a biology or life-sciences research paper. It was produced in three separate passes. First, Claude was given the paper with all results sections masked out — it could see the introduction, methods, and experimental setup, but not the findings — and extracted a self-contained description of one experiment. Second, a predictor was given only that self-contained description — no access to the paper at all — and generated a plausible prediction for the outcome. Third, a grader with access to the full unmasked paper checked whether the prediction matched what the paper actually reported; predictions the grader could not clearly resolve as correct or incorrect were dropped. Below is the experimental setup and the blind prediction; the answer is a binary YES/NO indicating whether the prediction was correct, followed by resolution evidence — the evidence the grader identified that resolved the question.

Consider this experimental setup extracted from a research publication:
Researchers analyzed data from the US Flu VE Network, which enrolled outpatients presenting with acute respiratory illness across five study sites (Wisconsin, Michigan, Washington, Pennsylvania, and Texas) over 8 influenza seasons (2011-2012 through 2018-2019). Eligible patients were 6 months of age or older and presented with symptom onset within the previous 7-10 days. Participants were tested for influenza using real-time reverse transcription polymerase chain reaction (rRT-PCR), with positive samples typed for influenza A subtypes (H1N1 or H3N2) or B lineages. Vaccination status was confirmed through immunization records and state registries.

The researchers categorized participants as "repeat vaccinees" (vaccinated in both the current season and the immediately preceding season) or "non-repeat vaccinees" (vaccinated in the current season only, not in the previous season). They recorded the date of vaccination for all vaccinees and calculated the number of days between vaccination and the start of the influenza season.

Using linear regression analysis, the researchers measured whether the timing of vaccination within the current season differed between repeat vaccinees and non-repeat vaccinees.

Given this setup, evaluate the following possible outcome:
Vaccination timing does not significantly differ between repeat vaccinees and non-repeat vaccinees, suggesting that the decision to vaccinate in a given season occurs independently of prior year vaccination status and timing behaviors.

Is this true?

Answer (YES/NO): NO